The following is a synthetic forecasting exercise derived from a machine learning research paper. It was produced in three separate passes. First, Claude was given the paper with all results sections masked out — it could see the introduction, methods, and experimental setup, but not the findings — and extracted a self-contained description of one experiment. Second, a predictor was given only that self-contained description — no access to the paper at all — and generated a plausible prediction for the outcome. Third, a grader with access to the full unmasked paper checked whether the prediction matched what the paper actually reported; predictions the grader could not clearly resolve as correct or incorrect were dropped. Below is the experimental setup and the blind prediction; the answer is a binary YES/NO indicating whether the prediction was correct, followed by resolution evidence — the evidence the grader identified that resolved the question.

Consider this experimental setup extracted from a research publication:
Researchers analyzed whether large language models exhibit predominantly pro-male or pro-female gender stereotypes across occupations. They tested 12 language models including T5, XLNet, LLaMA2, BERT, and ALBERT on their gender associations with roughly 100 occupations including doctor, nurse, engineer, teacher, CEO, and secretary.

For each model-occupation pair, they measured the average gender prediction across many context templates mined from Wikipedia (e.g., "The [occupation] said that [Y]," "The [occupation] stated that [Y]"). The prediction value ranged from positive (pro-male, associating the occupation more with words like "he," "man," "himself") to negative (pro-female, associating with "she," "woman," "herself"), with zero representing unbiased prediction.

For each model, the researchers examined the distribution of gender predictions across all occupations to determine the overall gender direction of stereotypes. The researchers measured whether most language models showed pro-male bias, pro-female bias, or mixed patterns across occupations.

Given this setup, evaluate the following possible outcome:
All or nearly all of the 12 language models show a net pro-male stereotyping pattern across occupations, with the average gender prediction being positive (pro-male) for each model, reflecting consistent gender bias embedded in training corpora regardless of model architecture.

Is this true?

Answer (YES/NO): YES